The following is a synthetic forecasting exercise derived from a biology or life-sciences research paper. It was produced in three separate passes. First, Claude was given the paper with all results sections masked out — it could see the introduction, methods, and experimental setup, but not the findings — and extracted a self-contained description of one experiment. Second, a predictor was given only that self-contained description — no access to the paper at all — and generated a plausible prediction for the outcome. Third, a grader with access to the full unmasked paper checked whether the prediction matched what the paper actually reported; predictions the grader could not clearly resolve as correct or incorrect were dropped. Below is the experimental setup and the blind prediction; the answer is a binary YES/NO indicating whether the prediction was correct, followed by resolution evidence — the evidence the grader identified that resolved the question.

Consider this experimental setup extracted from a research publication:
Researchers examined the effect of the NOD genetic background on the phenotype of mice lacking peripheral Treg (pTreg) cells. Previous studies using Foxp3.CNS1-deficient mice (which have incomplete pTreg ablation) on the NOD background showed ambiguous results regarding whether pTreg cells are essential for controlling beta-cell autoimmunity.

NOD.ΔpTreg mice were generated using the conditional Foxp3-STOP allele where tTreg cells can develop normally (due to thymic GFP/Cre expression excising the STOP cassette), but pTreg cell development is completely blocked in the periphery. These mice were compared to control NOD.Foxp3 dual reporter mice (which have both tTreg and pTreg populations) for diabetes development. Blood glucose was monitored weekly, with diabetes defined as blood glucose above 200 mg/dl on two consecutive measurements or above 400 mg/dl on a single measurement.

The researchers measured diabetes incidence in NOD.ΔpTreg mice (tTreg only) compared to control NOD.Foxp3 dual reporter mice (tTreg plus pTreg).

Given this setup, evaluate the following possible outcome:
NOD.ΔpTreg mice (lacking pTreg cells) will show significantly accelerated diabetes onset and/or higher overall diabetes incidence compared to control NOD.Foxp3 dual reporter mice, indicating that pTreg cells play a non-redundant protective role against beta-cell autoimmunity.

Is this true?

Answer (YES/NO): NO